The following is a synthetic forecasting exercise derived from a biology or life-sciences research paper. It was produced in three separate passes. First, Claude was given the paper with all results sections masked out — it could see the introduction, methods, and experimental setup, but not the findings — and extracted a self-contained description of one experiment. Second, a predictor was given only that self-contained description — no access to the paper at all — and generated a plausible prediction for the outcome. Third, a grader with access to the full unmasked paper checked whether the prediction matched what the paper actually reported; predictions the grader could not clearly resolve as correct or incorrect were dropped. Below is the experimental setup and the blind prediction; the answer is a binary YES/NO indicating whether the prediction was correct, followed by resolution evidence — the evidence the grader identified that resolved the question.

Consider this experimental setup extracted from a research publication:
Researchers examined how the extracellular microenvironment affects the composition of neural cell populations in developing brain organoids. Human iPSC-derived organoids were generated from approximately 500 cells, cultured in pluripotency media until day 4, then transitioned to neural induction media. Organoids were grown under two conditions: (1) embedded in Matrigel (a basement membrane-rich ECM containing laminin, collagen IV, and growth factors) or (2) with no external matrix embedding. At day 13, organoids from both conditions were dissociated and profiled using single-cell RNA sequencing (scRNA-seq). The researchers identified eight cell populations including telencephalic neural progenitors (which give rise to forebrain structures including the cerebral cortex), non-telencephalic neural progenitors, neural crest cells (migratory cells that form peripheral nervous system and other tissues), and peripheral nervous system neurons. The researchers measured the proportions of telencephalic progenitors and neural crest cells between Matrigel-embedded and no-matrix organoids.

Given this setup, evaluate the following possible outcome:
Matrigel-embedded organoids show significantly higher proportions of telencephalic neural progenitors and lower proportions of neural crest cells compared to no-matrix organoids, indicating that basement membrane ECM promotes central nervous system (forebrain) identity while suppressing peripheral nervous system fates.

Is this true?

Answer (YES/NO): YES